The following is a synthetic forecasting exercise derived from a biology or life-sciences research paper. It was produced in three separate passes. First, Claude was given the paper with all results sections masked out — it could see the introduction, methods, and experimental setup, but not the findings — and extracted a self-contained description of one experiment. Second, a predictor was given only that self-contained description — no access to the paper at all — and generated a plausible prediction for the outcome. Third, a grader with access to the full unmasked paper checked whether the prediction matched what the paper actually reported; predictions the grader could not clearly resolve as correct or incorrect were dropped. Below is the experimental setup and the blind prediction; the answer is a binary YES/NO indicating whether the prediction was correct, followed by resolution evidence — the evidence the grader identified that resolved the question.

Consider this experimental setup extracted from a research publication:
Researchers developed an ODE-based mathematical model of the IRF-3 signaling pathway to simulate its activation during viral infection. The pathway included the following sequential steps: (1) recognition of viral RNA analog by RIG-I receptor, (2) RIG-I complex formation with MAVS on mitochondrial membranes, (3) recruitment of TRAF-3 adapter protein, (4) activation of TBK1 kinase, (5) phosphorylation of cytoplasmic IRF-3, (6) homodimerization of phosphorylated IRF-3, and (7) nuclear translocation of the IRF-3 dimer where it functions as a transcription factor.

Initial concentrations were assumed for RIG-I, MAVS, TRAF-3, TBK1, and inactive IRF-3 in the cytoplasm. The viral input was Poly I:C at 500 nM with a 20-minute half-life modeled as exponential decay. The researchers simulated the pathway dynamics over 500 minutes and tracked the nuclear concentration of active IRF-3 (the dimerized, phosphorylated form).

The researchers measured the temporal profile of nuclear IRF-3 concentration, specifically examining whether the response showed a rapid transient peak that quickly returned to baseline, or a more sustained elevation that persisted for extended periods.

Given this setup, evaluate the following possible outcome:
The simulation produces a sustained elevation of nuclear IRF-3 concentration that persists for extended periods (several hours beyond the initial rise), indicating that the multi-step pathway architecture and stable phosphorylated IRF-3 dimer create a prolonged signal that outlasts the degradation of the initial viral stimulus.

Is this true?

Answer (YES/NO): YES